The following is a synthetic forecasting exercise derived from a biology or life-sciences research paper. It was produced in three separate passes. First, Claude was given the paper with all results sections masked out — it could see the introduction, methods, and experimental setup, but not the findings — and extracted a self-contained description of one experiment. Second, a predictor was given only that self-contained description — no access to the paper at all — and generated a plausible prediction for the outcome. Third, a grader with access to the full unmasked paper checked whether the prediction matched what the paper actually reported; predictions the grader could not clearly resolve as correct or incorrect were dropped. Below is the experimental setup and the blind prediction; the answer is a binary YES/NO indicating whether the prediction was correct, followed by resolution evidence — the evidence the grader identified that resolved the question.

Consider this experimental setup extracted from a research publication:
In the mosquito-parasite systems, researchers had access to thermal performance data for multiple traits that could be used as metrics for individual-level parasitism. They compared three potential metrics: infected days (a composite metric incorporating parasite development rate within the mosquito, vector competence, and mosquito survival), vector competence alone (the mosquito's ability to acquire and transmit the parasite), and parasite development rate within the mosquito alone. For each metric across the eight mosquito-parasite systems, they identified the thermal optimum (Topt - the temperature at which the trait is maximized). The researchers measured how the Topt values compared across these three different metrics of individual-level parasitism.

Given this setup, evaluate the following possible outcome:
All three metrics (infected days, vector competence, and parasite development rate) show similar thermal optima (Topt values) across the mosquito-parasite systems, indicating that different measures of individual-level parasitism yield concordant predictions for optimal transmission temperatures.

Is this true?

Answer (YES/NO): NO